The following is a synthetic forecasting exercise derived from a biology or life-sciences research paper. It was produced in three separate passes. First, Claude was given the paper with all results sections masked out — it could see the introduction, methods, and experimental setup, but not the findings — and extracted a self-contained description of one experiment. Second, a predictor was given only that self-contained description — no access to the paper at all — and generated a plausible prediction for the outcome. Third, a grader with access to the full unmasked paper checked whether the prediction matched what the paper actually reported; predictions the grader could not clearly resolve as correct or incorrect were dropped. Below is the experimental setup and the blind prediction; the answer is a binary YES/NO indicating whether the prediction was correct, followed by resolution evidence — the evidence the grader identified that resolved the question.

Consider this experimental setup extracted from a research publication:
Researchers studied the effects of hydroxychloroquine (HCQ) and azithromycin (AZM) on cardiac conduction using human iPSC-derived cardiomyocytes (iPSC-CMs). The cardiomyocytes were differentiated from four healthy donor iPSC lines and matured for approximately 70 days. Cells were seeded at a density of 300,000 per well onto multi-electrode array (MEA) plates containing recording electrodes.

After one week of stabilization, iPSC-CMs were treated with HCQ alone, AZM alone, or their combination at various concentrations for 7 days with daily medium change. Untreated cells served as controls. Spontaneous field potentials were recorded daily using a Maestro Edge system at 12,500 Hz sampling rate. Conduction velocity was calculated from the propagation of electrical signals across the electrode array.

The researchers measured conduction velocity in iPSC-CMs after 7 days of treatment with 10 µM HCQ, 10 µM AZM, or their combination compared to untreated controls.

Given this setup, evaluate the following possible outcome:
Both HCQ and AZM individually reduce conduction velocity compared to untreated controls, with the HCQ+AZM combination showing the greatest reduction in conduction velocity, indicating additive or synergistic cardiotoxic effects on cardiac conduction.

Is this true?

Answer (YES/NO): NO